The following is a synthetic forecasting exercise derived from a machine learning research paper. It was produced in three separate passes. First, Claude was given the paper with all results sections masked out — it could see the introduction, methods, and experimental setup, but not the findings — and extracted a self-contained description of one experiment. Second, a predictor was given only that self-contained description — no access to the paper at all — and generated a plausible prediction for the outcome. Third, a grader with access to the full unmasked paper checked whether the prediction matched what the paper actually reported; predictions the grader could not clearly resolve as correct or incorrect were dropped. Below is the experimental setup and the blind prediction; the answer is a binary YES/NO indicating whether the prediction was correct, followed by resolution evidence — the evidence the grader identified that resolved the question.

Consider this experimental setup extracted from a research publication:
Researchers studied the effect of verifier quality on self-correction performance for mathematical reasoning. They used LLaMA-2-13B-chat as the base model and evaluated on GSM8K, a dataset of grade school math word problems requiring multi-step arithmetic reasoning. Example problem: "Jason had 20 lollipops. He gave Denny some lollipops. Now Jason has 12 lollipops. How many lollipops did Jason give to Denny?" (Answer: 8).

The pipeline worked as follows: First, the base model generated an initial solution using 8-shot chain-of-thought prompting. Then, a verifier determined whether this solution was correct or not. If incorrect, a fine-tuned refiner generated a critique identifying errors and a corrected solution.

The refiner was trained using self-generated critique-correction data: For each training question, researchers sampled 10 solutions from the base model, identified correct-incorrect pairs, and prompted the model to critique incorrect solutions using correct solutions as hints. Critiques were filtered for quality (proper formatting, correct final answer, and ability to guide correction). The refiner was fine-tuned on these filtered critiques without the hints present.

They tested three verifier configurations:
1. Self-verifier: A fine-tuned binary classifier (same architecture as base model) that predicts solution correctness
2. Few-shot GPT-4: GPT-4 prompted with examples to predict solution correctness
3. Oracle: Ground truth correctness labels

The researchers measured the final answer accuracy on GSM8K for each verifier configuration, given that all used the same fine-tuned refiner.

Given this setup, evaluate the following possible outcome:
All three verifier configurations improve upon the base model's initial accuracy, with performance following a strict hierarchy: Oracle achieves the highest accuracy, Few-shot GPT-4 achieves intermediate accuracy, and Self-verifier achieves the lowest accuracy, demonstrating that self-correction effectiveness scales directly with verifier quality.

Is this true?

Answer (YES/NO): YES